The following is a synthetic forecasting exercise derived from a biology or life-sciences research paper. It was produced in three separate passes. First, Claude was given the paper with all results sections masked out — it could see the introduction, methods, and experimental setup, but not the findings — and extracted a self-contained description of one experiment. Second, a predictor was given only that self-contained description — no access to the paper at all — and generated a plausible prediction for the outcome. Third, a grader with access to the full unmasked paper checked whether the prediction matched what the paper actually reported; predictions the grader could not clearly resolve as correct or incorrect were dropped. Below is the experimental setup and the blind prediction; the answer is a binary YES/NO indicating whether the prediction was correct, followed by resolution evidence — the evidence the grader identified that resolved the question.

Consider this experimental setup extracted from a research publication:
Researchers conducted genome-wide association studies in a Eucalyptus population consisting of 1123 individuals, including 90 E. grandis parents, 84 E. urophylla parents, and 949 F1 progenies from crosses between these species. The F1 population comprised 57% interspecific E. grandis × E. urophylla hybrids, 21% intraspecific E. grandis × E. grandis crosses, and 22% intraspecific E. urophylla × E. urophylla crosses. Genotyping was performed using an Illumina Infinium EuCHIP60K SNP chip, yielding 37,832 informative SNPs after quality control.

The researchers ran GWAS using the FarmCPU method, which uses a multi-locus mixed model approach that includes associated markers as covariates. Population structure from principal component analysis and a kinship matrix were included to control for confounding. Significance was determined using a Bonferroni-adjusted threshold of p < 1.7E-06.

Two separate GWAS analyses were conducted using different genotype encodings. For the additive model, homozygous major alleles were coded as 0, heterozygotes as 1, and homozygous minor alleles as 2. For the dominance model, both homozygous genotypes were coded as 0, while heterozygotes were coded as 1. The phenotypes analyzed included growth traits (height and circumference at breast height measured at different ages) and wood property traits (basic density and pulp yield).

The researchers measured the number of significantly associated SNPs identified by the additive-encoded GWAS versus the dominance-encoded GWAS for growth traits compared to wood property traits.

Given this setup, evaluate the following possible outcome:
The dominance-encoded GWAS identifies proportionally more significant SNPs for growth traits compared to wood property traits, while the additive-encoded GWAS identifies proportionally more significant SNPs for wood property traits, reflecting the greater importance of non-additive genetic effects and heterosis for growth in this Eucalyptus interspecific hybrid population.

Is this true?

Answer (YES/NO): NO